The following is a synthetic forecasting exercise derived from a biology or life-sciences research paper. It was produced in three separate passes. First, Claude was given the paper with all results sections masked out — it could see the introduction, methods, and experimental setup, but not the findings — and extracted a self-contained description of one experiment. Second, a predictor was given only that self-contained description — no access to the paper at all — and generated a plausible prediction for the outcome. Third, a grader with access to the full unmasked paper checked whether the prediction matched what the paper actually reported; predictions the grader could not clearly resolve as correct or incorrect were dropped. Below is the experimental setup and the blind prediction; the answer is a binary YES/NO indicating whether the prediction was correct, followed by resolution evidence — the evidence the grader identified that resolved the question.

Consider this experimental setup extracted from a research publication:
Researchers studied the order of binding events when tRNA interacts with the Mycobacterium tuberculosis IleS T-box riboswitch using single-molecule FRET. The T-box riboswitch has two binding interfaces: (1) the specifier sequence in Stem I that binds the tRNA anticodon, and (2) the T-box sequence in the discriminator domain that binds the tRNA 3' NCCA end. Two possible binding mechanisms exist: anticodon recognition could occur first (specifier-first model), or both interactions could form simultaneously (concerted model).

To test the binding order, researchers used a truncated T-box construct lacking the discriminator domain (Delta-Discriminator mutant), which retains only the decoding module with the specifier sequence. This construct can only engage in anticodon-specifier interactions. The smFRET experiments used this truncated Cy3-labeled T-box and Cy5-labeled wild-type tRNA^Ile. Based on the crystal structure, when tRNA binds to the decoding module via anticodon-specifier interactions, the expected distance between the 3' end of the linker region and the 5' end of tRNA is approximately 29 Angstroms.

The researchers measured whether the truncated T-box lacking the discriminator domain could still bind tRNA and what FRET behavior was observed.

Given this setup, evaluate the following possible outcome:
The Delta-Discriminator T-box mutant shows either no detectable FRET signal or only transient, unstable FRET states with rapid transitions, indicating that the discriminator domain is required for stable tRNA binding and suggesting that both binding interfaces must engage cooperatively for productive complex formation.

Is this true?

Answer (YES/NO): NO